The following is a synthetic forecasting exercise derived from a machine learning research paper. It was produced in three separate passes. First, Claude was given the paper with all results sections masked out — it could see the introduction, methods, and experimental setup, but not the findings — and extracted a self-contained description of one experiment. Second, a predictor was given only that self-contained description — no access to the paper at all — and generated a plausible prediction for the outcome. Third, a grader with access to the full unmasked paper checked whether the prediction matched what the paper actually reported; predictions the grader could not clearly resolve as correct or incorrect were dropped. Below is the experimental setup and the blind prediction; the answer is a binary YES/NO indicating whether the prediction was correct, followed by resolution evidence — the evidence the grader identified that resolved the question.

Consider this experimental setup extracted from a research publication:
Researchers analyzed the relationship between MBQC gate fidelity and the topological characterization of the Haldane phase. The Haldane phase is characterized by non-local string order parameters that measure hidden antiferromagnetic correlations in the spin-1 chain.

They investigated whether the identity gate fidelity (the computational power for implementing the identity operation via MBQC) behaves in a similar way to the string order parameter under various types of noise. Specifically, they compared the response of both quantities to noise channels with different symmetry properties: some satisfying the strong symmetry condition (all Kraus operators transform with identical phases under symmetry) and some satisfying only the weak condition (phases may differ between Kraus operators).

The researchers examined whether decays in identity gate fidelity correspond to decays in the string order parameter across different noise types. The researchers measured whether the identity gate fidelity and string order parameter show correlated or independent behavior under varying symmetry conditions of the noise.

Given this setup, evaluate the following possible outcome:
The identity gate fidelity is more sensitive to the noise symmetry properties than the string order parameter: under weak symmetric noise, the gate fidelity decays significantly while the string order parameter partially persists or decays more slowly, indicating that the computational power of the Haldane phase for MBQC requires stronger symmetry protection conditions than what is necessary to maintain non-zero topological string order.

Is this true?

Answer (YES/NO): NO